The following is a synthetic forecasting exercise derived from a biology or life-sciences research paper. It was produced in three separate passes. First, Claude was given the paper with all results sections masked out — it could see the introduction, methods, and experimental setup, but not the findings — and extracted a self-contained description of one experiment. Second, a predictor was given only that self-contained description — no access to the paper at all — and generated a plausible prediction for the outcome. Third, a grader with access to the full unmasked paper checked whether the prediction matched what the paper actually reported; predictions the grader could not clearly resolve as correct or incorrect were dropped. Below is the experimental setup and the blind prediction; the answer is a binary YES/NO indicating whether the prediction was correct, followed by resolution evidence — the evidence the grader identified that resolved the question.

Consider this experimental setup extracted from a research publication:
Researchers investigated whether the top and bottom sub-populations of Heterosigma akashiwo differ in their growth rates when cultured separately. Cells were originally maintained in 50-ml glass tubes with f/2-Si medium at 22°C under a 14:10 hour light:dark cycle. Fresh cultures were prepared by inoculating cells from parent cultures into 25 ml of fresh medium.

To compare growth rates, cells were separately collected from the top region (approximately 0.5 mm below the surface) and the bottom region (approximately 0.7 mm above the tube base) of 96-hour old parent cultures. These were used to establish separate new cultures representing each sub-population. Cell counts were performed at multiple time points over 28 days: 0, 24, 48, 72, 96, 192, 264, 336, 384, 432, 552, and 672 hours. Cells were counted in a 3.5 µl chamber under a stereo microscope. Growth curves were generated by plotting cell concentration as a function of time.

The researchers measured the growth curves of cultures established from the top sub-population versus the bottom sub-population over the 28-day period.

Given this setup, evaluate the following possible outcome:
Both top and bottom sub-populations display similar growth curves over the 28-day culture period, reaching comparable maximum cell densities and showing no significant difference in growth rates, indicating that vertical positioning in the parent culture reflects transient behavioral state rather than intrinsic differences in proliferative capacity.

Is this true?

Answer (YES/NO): YES